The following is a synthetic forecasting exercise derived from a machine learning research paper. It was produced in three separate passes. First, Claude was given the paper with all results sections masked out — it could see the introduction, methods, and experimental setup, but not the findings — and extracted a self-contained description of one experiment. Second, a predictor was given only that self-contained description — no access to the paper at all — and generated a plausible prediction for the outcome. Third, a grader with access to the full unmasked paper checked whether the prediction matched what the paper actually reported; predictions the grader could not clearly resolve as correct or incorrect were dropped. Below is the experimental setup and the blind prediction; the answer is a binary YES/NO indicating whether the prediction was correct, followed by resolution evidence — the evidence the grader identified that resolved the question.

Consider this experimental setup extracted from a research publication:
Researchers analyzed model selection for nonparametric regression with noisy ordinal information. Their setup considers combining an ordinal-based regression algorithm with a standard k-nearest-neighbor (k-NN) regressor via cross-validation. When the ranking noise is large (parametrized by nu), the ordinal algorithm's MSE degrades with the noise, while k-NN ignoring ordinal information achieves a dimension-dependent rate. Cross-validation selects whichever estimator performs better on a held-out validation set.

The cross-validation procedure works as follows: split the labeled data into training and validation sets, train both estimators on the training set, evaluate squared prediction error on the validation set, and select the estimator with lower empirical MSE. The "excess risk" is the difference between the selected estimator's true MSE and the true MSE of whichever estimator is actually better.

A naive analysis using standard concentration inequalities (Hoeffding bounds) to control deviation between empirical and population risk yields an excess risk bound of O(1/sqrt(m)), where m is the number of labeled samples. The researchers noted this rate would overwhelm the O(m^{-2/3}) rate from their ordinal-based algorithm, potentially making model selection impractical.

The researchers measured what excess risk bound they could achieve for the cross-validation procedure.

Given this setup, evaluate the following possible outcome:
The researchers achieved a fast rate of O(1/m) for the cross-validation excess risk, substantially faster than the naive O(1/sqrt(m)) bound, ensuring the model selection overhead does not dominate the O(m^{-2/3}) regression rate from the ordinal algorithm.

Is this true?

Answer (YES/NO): YES